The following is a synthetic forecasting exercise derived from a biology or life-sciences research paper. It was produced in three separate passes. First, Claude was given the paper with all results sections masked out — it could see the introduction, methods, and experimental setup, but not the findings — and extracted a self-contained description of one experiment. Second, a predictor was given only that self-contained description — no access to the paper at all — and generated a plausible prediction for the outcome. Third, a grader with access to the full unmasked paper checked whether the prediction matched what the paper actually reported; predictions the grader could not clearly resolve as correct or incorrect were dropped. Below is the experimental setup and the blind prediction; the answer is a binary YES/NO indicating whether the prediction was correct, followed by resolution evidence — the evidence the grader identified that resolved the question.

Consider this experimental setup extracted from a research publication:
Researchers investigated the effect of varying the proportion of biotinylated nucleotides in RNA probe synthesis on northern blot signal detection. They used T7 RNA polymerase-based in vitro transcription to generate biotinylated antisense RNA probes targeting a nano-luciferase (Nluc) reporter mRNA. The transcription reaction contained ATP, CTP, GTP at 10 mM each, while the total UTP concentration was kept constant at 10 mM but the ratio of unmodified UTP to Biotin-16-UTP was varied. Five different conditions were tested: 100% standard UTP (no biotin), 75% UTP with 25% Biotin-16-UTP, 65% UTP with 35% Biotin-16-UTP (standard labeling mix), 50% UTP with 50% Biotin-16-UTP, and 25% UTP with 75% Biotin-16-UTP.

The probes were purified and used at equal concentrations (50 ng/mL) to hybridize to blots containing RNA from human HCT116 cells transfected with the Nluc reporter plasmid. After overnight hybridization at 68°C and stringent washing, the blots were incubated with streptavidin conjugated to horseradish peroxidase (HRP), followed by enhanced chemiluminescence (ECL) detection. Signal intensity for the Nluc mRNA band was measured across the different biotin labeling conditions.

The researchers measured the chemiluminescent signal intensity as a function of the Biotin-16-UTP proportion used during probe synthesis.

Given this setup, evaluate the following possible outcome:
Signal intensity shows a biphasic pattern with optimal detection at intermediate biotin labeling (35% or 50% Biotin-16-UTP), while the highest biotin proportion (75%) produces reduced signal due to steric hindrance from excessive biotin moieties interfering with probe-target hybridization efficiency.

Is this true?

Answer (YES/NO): NO